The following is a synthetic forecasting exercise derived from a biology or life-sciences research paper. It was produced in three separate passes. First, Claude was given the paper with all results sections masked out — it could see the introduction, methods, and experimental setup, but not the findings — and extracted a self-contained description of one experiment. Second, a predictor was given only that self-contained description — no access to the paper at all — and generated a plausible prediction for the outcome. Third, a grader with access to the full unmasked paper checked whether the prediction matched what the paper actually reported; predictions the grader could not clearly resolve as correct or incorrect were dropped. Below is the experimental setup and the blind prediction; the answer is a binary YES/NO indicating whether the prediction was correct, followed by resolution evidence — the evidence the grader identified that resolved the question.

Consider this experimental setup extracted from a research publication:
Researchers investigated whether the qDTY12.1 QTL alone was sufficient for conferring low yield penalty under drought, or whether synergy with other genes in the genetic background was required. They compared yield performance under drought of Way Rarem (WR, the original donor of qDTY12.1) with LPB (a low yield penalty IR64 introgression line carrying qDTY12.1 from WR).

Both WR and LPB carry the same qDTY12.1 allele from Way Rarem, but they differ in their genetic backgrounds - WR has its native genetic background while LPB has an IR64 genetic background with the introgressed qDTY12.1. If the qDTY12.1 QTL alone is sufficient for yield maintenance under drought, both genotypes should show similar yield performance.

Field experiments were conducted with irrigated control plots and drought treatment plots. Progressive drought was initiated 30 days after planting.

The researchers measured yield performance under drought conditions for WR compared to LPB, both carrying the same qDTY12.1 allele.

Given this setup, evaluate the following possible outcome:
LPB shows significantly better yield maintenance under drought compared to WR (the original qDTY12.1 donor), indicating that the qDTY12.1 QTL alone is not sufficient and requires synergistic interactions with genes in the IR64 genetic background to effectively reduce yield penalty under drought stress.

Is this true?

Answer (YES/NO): YES